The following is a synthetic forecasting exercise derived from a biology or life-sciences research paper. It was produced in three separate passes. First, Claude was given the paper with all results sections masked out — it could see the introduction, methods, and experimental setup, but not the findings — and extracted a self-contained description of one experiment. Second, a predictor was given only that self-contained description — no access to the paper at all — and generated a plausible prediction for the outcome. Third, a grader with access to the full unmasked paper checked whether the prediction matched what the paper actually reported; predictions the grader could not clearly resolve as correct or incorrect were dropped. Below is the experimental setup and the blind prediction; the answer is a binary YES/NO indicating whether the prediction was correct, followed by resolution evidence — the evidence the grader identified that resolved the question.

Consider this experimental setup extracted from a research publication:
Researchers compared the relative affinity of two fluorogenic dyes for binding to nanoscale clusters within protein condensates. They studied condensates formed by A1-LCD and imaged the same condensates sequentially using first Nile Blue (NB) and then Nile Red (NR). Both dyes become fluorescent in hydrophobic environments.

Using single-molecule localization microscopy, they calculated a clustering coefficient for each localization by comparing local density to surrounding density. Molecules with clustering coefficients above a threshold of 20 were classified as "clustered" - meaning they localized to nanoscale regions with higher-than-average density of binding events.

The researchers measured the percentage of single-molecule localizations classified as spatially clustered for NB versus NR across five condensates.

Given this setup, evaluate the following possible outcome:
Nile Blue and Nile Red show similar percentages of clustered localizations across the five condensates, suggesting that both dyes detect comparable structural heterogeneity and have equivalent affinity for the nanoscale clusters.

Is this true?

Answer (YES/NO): NO